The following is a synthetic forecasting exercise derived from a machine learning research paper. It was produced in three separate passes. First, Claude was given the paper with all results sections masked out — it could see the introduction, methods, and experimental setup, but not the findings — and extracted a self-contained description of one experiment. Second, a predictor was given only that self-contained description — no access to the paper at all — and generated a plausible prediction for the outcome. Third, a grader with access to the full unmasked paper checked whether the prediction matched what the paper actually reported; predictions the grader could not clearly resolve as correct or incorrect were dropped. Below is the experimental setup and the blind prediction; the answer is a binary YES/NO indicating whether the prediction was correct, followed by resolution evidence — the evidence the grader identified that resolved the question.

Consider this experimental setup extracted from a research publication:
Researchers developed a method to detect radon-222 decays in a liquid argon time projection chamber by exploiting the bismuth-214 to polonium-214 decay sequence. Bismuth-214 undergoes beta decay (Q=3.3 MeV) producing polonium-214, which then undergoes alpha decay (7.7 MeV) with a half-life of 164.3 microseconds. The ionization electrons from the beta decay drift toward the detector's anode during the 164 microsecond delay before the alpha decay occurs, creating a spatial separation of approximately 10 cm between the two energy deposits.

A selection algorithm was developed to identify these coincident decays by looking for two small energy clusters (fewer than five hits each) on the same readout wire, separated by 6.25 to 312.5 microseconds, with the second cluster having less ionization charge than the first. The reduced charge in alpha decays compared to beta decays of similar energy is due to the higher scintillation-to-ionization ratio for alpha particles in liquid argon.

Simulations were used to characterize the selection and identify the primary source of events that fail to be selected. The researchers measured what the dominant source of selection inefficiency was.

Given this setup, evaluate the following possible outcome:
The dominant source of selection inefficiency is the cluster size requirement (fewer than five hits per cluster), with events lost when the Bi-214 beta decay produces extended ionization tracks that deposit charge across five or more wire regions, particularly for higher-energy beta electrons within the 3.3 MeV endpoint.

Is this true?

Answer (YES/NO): NO